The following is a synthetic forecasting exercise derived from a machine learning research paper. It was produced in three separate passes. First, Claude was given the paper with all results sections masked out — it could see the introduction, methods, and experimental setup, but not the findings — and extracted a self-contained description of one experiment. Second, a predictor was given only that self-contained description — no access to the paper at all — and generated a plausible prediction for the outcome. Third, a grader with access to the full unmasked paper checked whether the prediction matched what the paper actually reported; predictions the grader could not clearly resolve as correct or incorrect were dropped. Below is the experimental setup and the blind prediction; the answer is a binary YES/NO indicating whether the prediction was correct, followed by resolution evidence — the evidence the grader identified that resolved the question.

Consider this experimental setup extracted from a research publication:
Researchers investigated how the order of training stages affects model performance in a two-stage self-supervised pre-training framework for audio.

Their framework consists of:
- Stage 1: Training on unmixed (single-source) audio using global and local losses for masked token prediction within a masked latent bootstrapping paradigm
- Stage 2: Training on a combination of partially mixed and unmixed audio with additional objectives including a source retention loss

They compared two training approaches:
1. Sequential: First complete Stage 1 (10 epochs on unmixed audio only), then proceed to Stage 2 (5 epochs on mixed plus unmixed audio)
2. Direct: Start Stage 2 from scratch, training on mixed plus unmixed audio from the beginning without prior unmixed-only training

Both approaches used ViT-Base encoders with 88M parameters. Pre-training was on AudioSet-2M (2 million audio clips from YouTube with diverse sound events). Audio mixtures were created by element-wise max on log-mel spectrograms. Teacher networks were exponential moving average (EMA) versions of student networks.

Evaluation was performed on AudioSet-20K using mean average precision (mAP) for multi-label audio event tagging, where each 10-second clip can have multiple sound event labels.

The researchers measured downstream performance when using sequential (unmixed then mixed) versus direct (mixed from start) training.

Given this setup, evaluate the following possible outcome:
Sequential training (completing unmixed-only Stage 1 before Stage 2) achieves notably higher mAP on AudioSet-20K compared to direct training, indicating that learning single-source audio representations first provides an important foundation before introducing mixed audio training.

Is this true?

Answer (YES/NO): YES